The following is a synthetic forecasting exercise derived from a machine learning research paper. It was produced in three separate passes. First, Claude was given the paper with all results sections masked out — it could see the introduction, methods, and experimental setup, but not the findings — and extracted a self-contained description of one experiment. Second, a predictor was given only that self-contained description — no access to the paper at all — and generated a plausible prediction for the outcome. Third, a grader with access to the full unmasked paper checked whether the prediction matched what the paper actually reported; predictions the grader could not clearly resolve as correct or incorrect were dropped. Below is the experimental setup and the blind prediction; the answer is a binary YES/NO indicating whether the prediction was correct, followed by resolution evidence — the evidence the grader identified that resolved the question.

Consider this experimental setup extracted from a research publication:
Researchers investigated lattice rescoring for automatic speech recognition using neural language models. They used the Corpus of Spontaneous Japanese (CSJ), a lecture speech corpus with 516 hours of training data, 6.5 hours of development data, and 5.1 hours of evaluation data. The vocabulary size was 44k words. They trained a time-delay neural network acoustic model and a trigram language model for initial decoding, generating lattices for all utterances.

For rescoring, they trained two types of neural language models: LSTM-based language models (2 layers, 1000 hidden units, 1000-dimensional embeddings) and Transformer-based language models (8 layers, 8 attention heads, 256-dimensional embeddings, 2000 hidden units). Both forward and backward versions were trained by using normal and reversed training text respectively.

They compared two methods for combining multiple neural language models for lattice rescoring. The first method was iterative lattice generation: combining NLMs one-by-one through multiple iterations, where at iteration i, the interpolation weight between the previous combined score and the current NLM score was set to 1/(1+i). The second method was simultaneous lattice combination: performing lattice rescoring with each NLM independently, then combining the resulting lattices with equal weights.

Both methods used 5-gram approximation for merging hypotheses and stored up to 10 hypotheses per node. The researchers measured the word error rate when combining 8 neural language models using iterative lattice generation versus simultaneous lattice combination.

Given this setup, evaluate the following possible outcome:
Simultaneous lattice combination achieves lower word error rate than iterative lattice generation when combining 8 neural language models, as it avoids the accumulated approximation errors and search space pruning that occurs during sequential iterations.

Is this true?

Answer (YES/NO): NO